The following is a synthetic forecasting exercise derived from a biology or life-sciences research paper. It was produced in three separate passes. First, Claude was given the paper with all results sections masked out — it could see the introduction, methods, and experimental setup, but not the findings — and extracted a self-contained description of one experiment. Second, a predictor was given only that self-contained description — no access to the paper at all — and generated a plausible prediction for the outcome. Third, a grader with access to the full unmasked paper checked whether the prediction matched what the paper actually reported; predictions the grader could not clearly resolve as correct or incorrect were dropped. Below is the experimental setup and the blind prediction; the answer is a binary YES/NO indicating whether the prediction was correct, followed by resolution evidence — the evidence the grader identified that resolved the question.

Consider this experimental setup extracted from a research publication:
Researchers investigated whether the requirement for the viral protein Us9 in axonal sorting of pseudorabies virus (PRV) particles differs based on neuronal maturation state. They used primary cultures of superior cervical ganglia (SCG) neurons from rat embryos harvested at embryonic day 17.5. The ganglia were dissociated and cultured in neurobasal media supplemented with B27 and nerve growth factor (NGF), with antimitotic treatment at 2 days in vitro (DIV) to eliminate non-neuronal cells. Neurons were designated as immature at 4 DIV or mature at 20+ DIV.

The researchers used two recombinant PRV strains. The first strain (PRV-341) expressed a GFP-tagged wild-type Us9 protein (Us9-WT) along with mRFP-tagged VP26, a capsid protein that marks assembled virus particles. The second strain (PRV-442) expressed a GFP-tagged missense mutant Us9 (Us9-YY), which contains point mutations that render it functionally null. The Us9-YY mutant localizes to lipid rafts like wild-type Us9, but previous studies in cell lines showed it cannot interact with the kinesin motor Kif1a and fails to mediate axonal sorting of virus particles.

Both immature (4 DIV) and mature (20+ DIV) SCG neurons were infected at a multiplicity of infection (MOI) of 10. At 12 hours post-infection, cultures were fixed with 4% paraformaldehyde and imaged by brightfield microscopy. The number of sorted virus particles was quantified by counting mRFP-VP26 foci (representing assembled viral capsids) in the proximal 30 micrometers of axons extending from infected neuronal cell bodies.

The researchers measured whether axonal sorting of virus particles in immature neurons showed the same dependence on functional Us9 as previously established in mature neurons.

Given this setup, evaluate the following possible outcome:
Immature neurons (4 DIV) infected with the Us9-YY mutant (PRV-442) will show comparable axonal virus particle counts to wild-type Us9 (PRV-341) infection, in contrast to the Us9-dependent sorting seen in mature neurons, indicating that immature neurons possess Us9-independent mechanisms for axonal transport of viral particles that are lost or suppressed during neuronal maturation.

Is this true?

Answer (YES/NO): NO